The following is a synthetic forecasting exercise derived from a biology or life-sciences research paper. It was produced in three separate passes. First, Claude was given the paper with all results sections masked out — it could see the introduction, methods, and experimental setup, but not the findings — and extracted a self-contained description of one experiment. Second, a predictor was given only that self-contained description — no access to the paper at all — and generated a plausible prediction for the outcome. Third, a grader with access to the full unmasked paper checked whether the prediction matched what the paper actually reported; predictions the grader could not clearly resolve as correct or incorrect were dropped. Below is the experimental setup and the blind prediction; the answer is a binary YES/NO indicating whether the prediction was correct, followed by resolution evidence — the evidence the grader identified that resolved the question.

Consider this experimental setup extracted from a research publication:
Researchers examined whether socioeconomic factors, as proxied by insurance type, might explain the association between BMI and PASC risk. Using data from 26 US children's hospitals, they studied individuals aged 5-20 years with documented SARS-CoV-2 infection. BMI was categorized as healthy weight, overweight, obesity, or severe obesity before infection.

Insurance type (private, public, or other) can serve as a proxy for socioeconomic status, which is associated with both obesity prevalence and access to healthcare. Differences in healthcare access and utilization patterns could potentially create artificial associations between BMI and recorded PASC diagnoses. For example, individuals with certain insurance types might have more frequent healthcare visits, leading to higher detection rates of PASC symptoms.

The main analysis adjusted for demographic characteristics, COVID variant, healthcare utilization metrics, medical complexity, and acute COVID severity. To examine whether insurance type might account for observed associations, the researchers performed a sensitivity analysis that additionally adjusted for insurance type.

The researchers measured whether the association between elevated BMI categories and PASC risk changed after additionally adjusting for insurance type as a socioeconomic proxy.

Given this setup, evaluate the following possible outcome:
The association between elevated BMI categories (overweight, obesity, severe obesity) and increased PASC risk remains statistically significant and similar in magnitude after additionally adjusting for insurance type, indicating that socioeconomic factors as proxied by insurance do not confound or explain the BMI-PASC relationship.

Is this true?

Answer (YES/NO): YES